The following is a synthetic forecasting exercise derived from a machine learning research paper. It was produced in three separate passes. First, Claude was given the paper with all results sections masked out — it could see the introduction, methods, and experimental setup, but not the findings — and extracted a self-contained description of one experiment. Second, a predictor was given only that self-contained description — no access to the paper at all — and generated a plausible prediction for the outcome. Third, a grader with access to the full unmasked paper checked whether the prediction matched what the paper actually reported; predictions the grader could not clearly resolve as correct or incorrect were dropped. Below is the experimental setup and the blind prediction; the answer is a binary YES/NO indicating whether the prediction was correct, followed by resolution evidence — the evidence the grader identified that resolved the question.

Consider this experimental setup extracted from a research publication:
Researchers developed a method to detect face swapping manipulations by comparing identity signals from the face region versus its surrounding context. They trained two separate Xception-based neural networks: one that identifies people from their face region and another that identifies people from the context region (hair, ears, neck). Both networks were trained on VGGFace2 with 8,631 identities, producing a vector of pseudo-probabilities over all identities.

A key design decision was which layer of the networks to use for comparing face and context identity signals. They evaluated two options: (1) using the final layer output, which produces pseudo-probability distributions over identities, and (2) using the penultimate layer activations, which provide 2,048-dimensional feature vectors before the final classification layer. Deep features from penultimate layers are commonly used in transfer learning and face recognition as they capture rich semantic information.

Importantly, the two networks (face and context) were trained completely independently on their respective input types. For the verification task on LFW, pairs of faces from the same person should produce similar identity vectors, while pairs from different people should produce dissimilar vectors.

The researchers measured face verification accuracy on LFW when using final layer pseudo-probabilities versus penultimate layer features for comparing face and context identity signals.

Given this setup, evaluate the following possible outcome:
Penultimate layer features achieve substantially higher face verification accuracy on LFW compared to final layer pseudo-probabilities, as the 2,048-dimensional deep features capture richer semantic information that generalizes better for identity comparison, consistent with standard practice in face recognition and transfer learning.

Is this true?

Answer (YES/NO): NO